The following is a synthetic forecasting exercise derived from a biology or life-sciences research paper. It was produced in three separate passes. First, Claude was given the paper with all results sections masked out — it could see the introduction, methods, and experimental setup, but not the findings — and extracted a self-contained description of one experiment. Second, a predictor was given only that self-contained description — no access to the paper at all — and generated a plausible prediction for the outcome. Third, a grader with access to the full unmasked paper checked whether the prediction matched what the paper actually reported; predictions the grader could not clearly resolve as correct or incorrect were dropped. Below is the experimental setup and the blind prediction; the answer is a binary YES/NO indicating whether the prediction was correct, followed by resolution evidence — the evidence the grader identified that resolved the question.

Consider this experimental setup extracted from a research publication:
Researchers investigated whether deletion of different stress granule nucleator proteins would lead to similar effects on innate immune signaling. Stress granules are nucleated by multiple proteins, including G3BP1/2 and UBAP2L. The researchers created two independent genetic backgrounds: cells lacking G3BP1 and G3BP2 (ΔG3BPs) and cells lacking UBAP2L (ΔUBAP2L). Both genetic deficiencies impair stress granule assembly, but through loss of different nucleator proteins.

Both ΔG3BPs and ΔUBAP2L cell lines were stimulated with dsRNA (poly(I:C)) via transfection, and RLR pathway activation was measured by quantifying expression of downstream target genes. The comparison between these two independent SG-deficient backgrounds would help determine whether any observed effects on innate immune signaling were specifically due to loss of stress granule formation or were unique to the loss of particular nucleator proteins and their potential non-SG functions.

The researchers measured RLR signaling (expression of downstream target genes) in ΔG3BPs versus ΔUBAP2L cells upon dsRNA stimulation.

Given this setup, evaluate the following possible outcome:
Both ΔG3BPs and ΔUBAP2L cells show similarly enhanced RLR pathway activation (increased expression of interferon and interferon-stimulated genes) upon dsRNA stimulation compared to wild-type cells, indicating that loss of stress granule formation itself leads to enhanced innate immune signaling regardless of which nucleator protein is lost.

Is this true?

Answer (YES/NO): YES